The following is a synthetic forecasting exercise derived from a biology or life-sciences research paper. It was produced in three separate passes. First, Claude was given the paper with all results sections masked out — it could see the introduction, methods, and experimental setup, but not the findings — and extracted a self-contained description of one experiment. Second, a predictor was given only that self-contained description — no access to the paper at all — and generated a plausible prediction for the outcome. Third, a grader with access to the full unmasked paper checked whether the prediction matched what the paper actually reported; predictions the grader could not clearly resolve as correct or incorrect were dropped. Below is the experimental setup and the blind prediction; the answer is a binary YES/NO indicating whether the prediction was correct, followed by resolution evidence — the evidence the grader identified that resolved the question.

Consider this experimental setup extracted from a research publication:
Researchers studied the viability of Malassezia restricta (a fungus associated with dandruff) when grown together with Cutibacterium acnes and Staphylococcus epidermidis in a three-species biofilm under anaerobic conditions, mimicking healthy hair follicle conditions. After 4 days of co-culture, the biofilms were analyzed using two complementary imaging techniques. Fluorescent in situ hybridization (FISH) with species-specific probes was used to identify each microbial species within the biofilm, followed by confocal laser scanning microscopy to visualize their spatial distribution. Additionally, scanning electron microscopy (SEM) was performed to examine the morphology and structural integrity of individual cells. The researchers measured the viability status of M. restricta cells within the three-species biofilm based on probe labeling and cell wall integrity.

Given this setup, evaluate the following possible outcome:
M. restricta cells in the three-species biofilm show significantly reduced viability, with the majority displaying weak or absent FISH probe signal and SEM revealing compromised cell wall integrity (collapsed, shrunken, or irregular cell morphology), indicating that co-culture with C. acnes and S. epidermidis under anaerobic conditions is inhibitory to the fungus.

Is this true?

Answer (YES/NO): YES